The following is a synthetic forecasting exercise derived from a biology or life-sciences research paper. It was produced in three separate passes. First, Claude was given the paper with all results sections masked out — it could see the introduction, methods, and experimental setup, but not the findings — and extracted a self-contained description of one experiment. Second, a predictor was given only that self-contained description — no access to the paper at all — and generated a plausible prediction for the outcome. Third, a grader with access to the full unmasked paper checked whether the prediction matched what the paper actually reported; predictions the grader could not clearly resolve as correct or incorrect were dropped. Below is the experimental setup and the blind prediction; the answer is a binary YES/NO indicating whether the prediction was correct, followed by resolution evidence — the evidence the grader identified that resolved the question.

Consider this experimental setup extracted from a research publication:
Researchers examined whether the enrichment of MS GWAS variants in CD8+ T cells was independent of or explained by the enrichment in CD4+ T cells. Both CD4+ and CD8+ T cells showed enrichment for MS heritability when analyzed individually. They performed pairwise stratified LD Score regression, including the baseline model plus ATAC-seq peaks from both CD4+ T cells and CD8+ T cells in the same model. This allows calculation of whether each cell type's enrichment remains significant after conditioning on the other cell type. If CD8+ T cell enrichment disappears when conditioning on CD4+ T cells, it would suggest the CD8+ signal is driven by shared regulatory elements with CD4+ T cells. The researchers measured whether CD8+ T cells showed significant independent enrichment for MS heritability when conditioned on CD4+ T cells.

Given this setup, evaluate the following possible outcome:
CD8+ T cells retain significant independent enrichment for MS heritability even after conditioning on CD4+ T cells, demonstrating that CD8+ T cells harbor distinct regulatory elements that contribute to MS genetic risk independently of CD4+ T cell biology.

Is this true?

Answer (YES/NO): NO